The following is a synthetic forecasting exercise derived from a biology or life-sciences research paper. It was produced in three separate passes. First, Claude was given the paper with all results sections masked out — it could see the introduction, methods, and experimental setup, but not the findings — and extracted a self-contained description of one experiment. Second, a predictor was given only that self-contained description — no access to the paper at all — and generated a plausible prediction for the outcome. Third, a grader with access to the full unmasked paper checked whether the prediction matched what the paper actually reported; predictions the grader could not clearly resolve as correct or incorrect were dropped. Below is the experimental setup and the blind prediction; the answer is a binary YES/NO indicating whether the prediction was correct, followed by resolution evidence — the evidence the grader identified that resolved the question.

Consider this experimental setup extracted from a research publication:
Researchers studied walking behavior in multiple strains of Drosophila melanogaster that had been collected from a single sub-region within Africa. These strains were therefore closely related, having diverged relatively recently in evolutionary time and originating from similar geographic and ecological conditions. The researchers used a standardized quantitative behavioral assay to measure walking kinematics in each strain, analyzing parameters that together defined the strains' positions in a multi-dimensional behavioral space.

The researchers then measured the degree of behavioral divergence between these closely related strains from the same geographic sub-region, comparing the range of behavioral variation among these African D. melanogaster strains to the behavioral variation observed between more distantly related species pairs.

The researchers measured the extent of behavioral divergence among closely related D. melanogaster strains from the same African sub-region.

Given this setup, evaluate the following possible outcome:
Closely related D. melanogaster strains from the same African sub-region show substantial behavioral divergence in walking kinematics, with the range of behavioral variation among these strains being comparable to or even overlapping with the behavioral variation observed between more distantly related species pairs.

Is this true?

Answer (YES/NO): YES